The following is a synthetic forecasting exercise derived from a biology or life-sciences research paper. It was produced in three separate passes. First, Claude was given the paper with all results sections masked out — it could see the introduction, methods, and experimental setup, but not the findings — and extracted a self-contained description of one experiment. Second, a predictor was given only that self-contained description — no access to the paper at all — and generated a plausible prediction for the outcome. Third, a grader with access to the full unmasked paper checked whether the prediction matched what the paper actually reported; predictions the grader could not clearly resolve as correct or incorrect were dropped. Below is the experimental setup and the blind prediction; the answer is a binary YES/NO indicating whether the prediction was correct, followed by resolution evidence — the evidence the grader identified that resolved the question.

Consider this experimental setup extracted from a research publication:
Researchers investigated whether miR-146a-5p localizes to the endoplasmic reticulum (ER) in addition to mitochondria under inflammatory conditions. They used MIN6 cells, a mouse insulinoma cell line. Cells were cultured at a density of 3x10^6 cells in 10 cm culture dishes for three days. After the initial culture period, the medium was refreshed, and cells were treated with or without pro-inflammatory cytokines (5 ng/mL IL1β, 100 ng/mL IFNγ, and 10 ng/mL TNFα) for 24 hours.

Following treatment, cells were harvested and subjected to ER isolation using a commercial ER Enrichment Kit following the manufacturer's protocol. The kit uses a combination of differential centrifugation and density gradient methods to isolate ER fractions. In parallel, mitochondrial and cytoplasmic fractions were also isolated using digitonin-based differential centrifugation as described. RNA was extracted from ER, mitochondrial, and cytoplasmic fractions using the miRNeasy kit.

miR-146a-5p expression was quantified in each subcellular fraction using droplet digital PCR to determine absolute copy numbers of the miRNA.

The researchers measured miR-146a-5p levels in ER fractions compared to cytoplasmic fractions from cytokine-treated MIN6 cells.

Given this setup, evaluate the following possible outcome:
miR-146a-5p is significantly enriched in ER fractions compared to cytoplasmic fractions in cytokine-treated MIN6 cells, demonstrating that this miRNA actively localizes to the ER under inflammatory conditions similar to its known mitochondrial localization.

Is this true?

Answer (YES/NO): NO